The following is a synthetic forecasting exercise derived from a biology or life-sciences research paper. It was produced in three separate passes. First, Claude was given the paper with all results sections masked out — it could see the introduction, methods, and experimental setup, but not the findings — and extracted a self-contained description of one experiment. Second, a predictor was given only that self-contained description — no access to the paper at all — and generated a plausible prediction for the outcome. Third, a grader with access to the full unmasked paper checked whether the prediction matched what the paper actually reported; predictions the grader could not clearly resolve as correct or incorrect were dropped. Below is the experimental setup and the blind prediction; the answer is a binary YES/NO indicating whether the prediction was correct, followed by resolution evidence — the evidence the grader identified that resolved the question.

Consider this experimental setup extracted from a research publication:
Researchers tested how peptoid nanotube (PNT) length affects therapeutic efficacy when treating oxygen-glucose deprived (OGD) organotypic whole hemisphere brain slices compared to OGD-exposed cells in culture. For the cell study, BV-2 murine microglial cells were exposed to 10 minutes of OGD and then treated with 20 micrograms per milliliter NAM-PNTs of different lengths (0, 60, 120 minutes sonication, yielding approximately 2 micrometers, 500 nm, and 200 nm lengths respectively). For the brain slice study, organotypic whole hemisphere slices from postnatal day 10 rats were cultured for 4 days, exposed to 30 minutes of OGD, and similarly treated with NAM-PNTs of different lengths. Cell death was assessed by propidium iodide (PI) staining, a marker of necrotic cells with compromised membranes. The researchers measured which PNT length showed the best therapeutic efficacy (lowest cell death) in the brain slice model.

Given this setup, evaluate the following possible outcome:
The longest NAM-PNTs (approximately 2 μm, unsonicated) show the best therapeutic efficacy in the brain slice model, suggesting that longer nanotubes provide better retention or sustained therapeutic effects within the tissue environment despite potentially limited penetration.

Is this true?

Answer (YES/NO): NO